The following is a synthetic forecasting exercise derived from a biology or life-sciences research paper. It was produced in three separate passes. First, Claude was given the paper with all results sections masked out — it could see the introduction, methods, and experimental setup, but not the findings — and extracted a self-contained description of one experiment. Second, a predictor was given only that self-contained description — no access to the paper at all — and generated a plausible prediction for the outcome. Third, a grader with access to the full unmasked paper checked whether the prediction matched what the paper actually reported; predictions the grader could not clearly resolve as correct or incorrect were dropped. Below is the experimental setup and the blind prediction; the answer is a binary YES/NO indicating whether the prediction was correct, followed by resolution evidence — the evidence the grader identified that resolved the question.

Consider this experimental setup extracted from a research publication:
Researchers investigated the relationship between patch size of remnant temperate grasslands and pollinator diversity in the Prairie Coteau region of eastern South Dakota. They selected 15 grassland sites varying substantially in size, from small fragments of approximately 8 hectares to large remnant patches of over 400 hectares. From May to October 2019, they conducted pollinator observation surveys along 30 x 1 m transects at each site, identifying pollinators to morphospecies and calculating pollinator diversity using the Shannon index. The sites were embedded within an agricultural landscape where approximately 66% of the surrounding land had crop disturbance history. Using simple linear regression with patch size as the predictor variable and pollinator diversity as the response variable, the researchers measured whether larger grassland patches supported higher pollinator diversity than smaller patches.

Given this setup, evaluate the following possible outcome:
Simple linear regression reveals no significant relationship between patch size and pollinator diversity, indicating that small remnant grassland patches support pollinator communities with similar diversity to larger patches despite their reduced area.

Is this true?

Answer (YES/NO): YES